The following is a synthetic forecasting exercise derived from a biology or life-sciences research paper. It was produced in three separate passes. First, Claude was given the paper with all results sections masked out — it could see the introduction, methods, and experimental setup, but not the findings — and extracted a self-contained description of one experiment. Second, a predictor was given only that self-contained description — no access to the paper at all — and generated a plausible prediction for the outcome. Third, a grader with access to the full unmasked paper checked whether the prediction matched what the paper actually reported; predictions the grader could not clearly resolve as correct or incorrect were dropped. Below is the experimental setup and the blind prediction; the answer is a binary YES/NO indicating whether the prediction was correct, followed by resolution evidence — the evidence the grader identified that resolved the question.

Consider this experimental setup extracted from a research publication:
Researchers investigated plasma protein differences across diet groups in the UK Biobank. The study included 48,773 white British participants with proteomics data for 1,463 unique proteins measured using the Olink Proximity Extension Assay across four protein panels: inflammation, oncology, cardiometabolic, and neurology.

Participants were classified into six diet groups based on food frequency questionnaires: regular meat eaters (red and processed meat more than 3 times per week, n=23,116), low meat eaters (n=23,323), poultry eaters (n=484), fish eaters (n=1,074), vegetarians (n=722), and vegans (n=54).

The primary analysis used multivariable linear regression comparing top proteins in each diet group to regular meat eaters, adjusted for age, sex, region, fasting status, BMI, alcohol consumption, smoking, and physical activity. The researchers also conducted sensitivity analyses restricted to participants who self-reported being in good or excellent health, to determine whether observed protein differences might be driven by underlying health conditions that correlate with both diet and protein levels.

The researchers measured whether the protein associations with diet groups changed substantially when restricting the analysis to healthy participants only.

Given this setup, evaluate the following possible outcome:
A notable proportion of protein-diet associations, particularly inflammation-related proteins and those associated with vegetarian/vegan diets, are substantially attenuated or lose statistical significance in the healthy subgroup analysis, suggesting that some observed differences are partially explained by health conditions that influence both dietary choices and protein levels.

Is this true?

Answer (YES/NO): NO